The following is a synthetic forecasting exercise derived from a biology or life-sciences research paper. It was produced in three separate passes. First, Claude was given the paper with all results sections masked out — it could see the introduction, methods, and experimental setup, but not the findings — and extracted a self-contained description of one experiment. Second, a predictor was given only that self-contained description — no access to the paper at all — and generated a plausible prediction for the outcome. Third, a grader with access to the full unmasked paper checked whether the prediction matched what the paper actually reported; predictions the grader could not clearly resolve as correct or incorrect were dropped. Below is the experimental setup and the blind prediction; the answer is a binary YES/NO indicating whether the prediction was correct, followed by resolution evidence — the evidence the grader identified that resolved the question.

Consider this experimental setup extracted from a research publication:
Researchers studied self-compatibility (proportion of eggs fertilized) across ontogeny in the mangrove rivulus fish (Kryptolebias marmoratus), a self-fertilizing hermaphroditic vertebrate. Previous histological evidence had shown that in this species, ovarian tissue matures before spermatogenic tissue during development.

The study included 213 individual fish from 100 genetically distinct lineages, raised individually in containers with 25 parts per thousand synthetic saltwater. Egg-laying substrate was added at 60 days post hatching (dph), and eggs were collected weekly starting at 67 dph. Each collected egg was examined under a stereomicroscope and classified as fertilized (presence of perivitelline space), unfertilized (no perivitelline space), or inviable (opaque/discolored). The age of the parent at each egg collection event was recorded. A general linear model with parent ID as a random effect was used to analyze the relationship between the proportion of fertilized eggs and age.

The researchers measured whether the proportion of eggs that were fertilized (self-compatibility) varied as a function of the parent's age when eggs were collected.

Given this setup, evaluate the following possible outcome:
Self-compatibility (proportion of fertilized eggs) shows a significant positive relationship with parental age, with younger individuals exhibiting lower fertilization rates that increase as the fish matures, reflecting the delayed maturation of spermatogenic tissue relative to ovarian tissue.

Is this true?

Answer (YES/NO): YES